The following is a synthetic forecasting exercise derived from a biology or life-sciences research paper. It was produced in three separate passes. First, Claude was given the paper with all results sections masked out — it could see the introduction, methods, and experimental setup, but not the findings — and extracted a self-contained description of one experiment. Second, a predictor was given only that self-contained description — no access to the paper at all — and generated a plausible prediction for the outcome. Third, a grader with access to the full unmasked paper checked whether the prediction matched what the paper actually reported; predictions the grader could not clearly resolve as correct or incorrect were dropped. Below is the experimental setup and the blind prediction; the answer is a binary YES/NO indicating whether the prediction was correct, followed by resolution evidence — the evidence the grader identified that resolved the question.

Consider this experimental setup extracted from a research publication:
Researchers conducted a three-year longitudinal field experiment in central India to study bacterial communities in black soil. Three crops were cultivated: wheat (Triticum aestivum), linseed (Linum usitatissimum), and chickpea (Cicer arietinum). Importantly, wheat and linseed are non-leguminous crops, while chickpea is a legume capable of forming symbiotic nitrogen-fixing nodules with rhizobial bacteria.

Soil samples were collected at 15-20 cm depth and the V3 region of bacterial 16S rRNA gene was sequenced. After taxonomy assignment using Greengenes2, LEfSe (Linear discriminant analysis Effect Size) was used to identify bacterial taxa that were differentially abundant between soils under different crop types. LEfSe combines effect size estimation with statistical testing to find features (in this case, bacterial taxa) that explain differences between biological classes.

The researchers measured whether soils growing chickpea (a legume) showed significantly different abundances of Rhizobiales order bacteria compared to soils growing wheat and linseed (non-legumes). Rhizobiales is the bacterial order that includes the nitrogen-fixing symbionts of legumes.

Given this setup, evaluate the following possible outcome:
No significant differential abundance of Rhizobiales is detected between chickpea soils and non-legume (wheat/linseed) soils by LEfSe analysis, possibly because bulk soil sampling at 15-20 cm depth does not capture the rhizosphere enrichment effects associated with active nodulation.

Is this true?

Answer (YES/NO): NO